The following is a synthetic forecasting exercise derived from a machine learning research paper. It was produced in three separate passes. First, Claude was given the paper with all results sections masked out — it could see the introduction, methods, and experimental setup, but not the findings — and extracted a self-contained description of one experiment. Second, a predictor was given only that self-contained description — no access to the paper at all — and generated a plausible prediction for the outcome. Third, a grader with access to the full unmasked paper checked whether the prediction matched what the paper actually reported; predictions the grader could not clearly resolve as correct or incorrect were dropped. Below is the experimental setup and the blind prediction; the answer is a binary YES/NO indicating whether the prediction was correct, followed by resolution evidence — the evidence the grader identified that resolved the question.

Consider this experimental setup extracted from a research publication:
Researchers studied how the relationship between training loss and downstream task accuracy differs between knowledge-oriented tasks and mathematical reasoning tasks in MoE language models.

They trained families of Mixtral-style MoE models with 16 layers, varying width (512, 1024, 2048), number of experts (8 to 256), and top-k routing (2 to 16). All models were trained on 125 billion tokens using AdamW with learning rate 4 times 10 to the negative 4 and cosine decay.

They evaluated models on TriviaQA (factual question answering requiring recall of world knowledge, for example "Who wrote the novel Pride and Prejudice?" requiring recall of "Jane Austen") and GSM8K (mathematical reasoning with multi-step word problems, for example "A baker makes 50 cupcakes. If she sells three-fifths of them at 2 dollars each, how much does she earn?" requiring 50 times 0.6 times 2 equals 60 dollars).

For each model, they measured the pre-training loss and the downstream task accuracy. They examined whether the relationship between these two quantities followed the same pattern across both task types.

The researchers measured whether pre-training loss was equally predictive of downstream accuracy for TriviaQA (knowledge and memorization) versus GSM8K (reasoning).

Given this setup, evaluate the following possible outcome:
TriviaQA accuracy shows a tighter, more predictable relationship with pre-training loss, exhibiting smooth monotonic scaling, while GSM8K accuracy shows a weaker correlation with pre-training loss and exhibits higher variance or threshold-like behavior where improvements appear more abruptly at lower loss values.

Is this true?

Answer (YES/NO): NO